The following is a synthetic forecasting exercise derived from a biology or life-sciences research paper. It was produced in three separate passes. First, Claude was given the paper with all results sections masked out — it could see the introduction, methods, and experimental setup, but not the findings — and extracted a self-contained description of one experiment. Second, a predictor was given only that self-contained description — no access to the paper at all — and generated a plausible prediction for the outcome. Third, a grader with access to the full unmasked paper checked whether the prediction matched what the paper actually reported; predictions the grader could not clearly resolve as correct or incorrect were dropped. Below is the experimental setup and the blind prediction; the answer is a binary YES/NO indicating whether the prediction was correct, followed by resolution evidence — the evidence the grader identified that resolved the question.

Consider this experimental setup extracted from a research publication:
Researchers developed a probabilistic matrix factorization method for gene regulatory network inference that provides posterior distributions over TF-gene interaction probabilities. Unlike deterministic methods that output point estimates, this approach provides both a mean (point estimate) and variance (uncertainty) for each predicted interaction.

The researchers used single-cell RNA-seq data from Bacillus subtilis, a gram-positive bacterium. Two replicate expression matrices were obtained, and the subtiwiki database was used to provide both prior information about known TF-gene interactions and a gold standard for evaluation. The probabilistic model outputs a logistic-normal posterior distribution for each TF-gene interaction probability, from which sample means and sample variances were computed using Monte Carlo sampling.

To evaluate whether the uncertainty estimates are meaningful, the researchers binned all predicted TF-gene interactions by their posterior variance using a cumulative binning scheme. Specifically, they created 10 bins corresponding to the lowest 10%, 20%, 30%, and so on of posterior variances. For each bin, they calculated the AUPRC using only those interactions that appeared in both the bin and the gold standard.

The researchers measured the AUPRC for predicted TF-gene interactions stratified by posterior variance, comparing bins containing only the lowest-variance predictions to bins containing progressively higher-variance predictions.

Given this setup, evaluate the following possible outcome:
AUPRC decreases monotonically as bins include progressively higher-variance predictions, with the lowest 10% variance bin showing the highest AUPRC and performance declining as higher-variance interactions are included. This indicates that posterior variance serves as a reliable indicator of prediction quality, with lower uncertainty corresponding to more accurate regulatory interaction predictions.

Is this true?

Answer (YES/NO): YES